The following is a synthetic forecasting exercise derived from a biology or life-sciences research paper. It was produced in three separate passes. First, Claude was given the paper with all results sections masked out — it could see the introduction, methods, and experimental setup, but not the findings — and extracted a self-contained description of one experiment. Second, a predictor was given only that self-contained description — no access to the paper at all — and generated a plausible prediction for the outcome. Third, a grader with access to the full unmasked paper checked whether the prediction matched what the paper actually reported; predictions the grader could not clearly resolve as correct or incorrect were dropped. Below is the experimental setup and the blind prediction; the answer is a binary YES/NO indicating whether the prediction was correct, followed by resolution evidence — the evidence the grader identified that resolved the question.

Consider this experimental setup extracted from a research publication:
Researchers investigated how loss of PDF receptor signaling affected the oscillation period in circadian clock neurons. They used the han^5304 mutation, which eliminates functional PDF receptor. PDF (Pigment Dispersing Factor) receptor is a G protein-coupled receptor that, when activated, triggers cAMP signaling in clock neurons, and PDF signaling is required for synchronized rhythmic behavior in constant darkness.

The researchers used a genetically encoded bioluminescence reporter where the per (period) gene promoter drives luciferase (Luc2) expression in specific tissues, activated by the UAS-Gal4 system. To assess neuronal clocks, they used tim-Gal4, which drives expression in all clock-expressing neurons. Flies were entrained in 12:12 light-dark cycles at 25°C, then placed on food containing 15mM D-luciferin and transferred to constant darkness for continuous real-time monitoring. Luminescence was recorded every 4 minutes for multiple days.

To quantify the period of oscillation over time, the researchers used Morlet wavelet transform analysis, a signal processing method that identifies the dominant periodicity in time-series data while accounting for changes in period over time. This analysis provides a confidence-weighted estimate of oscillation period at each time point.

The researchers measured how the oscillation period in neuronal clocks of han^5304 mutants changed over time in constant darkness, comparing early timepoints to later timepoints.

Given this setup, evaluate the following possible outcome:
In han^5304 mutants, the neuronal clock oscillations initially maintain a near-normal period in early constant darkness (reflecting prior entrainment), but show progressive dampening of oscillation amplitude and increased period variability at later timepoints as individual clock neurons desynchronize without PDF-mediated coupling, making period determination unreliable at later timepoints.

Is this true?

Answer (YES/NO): NO